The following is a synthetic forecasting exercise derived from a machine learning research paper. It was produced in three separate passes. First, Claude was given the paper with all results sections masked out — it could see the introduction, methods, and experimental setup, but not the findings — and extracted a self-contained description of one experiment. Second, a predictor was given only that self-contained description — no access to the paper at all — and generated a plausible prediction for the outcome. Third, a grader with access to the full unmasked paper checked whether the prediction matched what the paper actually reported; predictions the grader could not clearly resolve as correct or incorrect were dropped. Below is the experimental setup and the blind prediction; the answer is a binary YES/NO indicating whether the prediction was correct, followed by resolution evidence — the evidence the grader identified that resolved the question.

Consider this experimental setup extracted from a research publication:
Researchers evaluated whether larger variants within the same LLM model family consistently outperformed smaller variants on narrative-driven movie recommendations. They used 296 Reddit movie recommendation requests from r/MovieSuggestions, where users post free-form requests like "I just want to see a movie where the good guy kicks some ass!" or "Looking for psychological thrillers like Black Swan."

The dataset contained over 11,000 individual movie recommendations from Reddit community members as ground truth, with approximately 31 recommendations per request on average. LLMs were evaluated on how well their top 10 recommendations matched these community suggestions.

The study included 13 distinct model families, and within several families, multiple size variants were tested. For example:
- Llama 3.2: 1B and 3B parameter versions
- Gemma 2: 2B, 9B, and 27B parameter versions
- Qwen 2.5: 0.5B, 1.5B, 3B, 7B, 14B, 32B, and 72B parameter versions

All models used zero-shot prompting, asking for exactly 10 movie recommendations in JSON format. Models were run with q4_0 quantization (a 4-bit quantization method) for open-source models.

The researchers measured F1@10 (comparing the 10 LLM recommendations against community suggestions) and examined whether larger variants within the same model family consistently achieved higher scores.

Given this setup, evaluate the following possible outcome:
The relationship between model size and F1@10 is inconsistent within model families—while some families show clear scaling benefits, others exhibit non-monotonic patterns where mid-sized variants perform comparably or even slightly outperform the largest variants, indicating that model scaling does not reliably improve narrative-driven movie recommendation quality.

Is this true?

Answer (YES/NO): YES